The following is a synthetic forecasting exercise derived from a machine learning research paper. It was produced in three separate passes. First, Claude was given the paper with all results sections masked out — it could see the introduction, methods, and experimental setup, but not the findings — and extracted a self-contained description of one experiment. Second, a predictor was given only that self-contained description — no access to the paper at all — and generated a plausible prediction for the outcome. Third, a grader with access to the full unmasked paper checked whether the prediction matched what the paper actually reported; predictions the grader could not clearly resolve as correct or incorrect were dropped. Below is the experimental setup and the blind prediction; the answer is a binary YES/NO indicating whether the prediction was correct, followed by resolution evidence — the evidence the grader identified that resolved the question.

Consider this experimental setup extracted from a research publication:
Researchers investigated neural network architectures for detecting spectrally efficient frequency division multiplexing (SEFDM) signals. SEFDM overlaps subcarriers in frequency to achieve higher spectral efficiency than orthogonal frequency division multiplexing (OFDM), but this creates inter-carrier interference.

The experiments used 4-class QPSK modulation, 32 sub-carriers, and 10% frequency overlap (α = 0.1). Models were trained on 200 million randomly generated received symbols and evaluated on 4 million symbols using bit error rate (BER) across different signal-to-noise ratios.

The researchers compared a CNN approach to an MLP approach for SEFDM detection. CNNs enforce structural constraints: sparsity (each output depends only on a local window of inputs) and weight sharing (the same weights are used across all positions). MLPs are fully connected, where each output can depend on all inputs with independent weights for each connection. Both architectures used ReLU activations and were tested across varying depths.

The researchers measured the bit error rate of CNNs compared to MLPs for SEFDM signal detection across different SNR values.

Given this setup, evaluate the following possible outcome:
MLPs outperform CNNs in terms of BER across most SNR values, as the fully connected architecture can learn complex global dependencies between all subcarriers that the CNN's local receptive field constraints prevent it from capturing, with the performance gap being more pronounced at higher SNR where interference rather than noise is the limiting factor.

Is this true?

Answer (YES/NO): NO